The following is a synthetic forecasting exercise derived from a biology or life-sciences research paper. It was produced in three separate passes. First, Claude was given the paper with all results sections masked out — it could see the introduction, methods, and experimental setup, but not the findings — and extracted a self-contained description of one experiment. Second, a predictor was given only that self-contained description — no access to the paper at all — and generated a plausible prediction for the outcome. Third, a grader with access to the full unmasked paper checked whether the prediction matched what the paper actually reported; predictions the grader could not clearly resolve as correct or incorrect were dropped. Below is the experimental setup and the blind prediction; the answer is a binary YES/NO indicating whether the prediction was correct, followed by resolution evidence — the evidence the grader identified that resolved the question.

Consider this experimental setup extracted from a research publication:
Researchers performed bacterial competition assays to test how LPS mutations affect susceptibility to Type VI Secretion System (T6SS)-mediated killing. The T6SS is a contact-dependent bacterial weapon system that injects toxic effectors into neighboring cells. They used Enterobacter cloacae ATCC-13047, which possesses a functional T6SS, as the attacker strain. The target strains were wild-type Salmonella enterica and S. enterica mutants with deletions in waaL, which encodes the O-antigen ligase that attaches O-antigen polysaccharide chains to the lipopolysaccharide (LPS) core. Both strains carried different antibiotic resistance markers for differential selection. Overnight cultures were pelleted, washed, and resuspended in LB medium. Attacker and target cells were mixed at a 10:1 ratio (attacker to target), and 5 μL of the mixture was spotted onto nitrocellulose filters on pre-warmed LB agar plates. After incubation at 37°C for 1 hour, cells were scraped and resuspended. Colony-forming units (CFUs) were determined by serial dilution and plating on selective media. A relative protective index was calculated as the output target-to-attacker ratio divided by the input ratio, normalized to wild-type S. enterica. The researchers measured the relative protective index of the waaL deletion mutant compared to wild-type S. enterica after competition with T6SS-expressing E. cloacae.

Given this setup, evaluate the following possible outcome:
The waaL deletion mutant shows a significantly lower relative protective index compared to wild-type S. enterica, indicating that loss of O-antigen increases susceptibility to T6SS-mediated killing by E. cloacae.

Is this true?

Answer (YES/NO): YES